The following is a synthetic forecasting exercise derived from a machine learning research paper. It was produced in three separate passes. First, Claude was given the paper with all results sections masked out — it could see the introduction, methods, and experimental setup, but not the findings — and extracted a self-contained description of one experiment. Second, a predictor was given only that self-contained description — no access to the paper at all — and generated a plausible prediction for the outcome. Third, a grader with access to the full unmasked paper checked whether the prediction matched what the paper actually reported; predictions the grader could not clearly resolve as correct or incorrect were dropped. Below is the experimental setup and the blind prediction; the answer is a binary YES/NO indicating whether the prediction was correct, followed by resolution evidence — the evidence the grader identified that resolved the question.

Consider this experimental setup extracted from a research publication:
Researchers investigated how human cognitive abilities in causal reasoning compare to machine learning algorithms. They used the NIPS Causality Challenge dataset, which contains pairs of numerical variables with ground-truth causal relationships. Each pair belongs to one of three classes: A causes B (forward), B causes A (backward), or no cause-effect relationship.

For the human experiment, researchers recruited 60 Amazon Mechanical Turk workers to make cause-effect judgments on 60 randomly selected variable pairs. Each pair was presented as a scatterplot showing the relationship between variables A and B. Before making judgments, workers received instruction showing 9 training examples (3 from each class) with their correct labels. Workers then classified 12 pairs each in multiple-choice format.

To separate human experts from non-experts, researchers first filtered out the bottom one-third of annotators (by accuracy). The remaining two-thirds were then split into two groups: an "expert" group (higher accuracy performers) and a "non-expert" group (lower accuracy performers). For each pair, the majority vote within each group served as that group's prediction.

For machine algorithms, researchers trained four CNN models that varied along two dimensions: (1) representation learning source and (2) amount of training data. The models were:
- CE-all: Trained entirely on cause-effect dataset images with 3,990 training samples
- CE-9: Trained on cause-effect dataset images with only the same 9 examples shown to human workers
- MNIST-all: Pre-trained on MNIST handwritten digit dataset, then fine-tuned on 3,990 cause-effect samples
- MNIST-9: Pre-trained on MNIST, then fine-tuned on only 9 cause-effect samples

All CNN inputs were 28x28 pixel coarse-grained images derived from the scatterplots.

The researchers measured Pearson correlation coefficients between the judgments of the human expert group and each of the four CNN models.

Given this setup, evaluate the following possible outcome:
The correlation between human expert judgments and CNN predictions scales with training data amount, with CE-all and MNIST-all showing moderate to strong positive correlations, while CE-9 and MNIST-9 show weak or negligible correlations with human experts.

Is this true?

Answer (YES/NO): NO